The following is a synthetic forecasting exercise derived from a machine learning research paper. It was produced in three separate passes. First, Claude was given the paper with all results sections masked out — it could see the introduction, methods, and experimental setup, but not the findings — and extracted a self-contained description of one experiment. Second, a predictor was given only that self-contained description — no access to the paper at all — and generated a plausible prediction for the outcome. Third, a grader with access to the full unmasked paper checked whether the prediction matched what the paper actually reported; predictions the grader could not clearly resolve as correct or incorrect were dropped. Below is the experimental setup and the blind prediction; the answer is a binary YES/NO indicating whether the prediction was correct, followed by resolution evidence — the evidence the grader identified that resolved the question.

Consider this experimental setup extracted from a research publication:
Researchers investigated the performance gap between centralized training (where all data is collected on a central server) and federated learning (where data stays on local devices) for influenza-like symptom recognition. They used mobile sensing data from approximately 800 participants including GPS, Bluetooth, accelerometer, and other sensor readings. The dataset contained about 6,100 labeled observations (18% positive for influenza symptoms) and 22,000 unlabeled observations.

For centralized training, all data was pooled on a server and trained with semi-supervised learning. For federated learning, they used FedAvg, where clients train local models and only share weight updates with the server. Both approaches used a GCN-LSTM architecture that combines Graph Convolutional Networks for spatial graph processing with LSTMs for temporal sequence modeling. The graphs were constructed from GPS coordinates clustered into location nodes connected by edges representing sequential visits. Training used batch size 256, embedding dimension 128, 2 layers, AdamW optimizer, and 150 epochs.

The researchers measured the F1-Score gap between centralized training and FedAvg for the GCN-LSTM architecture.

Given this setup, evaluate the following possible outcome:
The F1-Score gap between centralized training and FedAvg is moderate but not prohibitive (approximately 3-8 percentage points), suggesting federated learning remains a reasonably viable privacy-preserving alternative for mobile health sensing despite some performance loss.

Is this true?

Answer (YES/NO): NO